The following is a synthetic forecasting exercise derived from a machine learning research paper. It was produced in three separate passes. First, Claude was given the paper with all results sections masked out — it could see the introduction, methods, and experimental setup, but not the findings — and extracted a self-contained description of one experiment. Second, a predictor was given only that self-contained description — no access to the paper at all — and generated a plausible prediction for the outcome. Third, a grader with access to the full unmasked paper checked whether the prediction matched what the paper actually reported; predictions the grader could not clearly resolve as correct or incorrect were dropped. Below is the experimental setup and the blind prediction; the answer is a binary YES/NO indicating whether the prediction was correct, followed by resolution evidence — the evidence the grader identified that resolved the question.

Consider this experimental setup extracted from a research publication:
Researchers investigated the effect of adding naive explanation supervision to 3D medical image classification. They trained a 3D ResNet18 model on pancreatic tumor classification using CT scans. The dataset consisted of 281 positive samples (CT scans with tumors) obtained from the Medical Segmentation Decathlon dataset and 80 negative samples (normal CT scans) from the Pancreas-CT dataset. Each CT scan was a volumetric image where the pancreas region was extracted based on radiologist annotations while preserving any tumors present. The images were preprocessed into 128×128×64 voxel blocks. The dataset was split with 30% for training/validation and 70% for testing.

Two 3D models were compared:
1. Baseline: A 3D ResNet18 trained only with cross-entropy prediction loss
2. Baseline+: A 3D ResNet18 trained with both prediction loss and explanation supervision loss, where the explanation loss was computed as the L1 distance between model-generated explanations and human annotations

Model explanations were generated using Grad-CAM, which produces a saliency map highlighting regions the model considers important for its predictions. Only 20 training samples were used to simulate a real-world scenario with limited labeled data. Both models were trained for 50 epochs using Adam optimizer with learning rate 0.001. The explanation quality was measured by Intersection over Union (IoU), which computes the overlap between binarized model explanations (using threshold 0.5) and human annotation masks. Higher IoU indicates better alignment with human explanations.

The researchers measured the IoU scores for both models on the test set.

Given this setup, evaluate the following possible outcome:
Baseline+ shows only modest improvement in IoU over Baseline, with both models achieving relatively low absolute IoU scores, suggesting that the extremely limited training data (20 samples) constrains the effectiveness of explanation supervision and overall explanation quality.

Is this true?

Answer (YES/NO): NO